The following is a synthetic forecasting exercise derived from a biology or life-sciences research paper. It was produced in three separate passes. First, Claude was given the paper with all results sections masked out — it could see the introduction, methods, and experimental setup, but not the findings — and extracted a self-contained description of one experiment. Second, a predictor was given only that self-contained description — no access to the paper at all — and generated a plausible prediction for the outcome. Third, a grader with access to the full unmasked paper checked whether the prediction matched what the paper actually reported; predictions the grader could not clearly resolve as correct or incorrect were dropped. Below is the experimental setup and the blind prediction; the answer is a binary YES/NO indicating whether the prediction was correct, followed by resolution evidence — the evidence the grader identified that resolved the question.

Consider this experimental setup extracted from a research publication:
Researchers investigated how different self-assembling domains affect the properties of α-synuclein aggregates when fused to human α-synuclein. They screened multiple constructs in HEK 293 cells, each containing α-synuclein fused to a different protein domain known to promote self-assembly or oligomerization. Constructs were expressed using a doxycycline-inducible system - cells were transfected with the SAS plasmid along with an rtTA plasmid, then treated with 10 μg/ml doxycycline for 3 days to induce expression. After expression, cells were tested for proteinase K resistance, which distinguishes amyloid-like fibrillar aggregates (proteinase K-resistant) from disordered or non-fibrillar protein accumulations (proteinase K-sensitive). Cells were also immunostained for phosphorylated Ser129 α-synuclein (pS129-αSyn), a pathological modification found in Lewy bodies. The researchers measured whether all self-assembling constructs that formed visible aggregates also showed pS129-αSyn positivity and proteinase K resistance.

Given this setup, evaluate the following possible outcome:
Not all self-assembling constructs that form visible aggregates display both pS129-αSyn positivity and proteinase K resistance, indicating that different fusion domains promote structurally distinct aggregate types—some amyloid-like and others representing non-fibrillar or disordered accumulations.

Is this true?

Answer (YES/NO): YES